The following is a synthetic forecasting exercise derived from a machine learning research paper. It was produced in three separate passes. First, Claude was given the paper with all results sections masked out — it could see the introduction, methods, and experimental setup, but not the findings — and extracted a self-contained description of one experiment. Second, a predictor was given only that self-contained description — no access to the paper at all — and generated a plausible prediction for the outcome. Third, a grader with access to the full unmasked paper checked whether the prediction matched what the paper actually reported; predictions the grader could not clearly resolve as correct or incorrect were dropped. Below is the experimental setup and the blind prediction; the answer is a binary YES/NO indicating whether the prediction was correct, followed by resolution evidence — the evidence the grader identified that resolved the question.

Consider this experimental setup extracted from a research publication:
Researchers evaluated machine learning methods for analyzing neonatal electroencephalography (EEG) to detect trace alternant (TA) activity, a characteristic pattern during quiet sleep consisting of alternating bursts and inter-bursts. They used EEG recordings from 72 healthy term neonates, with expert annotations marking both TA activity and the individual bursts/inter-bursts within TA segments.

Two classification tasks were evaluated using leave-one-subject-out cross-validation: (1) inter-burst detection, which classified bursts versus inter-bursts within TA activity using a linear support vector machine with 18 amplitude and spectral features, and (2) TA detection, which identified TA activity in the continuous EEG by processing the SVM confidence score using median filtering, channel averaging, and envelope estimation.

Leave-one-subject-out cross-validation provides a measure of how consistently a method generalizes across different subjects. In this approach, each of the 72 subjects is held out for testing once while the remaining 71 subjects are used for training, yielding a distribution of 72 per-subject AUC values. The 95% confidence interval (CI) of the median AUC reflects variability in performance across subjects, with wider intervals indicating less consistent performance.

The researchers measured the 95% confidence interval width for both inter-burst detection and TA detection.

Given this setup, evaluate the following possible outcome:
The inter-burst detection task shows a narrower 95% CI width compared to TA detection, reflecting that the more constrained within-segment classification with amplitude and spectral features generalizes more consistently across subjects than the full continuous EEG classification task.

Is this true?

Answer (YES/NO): YES